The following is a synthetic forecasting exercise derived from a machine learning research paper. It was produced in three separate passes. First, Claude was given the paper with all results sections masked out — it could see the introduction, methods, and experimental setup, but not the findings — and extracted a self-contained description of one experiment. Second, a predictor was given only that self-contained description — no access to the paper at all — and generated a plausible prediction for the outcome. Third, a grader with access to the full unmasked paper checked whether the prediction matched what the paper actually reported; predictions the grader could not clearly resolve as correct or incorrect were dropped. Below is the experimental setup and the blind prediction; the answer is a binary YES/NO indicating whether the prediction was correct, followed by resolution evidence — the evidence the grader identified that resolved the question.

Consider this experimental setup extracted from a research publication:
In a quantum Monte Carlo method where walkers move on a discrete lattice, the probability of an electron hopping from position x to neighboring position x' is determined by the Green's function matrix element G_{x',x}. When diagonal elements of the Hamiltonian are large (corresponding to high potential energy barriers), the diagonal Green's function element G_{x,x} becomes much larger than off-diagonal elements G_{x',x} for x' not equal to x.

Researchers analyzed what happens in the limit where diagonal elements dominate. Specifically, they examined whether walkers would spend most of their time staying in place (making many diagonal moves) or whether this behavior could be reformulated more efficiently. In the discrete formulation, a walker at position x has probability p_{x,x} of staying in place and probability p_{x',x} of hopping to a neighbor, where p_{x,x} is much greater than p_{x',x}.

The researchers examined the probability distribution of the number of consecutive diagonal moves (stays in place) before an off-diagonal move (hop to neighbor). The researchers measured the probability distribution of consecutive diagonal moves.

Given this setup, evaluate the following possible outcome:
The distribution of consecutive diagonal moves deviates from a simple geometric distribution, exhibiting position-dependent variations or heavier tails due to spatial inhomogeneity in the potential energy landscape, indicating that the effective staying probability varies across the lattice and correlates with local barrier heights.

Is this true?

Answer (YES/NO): NO